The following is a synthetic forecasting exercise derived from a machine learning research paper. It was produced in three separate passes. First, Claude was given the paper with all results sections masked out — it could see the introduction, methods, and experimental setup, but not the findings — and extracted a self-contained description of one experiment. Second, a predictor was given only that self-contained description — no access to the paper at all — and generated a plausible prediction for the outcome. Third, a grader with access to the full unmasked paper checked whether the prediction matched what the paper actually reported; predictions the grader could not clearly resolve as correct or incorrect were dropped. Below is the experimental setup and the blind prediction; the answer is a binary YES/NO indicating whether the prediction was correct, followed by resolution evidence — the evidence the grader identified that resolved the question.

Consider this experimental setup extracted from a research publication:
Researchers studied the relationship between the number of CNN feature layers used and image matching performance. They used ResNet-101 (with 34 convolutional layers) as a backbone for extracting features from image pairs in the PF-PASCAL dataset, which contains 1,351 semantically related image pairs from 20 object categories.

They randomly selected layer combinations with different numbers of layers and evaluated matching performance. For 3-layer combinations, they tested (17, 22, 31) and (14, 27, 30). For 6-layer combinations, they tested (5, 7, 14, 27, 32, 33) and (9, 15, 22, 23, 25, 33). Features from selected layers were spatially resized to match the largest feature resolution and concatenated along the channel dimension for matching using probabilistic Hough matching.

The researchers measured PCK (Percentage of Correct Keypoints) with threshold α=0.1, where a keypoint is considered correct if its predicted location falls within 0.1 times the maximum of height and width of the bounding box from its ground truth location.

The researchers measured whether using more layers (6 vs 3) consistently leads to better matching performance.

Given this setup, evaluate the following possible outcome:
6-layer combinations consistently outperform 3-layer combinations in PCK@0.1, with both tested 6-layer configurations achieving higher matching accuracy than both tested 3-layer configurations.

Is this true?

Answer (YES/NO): NO